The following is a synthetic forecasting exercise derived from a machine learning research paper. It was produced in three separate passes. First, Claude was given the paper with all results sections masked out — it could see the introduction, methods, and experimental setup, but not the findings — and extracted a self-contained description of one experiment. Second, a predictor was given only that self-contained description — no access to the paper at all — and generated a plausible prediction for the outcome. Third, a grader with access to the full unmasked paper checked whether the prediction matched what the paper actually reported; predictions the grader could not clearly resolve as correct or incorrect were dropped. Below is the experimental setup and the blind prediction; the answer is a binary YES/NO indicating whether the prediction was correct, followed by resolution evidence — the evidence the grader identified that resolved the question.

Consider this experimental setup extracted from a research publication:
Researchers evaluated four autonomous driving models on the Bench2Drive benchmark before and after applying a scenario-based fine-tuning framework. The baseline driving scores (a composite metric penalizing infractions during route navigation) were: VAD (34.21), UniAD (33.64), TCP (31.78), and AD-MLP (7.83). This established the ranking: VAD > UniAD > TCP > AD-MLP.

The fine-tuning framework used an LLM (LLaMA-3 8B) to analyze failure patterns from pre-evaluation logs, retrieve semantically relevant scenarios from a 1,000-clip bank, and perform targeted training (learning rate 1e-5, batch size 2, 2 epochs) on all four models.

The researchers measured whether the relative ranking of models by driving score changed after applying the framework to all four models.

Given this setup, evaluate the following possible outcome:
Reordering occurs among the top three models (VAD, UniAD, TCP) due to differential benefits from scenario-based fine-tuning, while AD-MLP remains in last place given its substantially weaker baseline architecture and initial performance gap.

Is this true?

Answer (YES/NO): NO